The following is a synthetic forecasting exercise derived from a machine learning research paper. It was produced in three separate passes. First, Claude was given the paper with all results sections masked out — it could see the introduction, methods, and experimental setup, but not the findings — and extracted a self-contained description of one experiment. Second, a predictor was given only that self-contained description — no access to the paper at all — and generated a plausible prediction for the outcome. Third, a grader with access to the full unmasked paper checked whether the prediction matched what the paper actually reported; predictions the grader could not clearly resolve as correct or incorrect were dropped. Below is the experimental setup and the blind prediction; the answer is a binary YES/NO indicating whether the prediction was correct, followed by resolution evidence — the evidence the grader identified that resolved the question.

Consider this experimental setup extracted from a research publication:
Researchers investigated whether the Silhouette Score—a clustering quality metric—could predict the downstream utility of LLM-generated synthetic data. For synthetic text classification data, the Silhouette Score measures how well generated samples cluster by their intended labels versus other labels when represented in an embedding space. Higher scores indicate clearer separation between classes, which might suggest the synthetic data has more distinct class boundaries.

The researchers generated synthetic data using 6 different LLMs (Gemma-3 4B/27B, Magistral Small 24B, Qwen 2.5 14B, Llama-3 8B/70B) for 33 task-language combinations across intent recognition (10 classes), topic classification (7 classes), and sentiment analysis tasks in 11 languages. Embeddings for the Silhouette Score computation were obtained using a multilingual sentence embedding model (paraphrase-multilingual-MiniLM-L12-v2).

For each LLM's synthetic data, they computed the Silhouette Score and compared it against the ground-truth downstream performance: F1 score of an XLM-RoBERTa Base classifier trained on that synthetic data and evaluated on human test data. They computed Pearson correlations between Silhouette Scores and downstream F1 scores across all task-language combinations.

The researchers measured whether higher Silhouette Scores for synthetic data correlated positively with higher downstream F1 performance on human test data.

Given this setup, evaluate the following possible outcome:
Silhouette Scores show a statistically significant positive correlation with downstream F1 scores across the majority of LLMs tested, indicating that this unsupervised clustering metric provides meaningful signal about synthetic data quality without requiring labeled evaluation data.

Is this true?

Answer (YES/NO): NO